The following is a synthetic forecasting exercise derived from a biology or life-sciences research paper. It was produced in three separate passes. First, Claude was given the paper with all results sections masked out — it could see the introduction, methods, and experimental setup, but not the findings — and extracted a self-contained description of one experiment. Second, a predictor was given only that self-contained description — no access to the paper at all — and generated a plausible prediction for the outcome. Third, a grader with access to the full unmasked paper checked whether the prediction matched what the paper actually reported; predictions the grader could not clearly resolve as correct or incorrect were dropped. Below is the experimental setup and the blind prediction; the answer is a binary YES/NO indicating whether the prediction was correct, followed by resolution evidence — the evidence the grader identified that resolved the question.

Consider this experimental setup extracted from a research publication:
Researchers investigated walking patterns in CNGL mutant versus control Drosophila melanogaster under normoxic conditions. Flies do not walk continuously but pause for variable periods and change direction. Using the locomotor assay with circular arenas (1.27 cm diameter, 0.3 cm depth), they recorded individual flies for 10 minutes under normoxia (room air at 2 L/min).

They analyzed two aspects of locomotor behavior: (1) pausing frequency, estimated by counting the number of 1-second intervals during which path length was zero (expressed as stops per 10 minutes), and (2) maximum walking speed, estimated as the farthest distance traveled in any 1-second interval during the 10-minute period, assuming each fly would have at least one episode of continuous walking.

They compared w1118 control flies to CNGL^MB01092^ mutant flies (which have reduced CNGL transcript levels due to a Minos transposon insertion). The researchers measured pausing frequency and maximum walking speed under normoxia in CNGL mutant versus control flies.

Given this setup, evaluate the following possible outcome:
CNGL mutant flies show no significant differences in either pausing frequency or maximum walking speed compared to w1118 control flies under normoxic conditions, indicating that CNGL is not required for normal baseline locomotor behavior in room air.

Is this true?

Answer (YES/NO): NO